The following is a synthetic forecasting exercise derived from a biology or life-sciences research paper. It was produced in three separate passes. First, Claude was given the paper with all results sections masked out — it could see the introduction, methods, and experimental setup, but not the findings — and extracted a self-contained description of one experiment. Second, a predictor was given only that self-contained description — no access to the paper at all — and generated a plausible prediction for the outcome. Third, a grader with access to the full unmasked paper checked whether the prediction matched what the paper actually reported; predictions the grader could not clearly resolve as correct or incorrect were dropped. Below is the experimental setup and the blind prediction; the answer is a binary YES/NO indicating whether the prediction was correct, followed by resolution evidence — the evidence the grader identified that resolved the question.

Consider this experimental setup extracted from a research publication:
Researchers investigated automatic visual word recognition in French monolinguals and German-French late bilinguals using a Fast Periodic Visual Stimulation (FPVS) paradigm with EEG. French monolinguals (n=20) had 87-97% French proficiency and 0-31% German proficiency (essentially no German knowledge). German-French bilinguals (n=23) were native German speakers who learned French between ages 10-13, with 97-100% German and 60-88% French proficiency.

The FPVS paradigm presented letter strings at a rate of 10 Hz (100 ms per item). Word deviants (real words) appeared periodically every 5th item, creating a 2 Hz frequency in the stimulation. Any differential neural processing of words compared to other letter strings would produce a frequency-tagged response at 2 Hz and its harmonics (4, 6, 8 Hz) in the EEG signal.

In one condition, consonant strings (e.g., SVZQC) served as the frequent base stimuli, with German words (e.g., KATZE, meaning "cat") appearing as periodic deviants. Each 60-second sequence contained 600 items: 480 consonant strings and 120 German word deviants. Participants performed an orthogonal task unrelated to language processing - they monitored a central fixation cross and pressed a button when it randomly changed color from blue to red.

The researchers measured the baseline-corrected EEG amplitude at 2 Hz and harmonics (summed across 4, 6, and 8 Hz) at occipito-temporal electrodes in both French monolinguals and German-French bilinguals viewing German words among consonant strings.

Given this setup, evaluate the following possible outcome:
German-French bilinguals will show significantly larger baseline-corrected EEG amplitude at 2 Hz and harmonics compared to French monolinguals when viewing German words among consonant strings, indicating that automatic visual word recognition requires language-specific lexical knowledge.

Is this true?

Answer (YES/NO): YES